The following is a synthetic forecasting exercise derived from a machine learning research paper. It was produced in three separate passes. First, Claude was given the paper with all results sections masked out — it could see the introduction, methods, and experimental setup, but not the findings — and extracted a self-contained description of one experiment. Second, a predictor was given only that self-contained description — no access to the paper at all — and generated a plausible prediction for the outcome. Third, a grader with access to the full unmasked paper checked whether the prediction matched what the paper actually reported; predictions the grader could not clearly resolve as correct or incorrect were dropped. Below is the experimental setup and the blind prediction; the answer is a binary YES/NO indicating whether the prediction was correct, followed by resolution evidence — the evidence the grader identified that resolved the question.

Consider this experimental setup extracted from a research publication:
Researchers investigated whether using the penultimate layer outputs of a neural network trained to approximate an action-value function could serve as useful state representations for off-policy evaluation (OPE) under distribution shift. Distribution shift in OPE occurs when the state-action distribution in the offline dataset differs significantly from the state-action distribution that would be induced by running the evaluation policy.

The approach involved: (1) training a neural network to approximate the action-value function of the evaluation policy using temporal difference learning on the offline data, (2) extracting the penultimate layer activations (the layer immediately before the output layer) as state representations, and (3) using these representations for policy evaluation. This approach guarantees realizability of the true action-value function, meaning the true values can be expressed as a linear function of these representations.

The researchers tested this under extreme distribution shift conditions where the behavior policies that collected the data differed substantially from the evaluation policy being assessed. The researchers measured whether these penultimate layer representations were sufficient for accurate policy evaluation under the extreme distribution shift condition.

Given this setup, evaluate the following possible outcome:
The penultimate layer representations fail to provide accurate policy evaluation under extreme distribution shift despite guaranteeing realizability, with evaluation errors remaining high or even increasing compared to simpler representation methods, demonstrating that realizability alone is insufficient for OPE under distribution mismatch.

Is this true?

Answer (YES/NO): NO